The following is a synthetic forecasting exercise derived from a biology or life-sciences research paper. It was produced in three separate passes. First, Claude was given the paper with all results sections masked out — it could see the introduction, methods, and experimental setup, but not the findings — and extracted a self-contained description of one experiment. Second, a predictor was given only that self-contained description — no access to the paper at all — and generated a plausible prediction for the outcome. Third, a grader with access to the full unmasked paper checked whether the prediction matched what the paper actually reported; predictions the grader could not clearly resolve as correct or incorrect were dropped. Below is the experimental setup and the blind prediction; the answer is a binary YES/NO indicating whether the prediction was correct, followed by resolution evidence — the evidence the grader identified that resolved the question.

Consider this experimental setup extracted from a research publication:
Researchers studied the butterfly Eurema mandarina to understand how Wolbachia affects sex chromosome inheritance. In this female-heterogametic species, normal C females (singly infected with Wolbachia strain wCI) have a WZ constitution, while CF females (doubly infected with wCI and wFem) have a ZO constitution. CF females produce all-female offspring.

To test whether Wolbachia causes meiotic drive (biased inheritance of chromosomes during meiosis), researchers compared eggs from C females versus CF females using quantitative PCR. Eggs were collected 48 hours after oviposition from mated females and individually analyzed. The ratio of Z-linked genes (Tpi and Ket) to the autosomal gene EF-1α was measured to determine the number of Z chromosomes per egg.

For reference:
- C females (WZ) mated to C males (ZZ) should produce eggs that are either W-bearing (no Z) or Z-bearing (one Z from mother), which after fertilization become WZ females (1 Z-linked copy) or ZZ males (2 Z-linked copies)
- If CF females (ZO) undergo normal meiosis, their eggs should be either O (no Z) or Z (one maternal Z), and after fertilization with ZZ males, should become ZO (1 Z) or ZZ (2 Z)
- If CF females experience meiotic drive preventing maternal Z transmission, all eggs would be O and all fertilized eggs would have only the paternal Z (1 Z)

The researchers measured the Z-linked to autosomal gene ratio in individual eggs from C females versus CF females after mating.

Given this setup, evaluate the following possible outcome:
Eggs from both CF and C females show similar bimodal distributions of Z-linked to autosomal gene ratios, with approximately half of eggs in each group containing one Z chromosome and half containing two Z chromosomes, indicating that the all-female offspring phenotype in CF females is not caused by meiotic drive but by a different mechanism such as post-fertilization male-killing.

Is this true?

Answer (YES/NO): NO